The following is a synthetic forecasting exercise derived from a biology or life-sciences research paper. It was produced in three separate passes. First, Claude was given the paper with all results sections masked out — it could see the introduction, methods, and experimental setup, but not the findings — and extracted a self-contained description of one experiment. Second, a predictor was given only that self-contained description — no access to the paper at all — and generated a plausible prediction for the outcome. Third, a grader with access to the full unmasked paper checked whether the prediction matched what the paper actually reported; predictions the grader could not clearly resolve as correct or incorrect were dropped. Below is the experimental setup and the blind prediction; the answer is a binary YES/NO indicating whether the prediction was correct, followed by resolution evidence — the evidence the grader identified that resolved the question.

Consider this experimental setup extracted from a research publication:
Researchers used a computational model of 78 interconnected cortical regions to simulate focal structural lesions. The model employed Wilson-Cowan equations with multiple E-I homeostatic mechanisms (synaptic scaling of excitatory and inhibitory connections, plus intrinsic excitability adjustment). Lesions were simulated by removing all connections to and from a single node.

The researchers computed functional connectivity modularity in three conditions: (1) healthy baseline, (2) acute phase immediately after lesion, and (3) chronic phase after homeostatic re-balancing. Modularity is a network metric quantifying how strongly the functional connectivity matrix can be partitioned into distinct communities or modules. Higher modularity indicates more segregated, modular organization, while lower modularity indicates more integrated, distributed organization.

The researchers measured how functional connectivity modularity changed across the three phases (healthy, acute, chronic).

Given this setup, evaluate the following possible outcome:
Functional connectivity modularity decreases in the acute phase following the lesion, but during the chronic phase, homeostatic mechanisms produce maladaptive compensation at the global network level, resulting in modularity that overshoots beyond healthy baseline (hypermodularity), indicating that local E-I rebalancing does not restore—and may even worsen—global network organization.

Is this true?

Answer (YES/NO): NO